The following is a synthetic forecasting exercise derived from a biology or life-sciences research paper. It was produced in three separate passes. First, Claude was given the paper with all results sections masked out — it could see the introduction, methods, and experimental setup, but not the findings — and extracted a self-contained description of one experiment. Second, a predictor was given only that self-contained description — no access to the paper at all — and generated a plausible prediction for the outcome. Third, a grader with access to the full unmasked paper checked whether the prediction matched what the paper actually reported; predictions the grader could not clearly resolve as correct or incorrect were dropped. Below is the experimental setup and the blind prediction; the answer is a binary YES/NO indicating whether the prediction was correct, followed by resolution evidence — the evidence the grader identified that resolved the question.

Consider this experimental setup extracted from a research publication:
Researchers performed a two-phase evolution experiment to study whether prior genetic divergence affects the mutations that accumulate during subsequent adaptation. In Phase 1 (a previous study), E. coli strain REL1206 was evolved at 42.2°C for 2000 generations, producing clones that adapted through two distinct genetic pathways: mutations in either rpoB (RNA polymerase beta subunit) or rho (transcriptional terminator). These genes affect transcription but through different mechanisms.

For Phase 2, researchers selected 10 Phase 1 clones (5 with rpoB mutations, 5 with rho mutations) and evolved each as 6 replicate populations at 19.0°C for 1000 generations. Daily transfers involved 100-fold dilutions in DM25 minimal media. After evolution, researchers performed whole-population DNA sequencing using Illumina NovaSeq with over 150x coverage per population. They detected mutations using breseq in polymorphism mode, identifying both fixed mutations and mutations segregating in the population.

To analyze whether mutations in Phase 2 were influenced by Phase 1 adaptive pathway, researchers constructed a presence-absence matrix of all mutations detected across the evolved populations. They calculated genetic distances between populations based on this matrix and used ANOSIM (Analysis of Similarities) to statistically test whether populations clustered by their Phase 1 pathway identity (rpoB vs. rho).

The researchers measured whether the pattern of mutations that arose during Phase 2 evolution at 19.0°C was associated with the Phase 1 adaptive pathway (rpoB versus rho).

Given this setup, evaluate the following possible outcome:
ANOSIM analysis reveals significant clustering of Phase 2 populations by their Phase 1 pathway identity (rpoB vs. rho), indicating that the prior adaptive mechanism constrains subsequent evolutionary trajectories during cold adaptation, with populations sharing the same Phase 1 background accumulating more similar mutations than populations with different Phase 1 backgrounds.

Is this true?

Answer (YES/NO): YES